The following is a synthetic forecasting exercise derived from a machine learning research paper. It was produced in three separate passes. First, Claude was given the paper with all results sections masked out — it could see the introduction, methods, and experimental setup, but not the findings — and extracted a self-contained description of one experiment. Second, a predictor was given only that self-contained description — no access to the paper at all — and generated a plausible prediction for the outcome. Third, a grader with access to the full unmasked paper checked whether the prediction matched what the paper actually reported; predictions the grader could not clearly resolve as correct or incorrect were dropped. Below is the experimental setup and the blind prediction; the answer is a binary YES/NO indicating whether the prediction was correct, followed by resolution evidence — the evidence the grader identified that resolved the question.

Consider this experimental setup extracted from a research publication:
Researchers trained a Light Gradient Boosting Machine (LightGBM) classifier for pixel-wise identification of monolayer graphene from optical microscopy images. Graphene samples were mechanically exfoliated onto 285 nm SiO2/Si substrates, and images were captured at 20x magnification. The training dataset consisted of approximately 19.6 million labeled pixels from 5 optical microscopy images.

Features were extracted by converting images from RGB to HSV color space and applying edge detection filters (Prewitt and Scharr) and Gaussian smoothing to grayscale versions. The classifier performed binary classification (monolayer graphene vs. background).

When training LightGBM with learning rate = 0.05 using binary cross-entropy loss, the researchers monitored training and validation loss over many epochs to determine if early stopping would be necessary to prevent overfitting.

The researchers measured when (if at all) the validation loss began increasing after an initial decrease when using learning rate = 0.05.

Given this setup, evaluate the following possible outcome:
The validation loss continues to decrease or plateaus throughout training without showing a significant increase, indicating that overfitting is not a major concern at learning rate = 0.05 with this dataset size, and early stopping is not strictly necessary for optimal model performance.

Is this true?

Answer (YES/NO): NO